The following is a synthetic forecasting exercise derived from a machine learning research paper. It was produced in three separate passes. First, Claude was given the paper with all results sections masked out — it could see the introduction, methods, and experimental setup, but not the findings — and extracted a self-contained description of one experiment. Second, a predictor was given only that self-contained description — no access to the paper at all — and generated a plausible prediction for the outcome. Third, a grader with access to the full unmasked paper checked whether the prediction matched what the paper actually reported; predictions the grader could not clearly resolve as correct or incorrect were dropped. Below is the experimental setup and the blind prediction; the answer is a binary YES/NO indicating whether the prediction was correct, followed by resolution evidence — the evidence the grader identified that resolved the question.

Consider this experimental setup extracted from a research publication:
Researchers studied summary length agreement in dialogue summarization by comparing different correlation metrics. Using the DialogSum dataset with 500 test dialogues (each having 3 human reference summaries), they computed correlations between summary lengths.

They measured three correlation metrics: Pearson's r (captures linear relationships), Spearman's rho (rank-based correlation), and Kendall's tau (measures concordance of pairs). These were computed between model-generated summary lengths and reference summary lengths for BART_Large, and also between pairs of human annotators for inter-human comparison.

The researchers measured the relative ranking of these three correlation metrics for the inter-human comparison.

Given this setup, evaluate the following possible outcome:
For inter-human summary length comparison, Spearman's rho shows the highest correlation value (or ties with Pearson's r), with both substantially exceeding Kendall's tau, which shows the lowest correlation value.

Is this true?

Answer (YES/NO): NO